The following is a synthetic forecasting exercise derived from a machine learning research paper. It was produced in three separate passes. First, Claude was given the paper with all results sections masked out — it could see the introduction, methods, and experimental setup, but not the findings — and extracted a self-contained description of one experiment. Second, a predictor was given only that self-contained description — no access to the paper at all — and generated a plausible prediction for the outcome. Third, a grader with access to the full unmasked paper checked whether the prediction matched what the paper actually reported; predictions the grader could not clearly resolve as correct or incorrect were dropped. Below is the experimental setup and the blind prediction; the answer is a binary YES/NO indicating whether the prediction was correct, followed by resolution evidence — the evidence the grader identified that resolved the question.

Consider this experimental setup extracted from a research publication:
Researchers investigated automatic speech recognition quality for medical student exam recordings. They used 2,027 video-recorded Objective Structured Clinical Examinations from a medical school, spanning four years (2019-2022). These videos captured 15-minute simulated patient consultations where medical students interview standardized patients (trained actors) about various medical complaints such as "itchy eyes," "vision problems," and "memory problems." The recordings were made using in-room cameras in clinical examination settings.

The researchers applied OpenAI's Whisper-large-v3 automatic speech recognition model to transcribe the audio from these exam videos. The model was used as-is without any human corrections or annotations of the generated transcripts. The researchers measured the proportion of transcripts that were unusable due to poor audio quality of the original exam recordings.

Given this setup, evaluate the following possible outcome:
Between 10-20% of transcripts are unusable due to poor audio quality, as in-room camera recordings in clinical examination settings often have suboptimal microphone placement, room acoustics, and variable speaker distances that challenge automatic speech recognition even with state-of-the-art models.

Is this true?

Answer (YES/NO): NO